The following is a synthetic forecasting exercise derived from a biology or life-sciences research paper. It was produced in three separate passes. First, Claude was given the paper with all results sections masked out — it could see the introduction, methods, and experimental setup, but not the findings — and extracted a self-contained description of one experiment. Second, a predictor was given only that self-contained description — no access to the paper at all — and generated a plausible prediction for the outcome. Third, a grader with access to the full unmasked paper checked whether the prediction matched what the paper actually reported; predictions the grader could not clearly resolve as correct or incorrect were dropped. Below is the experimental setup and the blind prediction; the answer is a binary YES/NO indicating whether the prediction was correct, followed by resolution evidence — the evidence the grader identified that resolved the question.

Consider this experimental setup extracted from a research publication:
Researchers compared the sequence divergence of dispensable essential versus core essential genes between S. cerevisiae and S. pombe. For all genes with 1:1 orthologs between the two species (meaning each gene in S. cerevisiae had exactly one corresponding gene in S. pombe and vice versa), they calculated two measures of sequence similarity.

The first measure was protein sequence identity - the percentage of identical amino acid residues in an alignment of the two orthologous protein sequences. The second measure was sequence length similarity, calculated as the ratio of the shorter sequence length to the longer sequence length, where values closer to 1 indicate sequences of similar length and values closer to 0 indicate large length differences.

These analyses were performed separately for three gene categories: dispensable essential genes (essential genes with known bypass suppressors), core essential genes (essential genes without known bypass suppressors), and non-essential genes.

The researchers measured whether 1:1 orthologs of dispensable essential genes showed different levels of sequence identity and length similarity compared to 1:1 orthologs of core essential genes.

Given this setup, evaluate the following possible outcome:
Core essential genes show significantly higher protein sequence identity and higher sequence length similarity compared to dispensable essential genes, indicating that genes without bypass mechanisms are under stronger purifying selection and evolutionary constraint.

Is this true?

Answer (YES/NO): YES